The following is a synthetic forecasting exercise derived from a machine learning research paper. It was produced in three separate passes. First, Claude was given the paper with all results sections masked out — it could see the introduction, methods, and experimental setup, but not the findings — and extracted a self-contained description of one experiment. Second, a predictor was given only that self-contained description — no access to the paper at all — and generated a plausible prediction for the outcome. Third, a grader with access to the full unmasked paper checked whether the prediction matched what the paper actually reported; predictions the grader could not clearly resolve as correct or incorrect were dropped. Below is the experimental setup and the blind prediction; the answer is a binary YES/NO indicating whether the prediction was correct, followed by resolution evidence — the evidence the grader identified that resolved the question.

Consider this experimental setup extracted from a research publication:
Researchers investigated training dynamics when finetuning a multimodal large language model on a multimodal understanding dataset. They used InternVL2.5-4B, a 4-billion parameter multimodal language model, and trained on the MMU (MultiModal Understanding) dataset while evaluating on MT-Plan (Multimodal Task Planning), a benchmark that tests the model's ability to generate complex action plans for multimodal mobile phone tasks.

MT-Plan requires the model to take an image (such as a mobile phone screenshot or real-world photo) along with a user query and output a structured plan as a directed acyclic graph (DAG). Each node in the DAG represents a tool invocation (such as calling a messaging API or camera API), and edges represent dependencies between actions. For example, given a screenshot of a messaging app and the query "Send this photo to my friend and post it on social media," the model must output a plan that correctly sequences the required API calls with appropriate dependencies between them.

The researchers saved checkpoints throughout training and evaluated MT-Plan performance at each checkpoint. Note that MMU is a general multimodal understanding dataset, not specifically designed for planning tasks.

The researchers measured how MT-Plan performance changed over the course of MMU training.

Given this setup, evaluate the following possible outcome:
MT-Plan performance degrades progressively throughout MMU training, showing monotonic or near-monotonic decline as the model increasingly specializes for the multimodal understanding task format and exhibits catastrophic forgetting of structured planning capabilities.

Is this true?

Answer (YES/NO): NO